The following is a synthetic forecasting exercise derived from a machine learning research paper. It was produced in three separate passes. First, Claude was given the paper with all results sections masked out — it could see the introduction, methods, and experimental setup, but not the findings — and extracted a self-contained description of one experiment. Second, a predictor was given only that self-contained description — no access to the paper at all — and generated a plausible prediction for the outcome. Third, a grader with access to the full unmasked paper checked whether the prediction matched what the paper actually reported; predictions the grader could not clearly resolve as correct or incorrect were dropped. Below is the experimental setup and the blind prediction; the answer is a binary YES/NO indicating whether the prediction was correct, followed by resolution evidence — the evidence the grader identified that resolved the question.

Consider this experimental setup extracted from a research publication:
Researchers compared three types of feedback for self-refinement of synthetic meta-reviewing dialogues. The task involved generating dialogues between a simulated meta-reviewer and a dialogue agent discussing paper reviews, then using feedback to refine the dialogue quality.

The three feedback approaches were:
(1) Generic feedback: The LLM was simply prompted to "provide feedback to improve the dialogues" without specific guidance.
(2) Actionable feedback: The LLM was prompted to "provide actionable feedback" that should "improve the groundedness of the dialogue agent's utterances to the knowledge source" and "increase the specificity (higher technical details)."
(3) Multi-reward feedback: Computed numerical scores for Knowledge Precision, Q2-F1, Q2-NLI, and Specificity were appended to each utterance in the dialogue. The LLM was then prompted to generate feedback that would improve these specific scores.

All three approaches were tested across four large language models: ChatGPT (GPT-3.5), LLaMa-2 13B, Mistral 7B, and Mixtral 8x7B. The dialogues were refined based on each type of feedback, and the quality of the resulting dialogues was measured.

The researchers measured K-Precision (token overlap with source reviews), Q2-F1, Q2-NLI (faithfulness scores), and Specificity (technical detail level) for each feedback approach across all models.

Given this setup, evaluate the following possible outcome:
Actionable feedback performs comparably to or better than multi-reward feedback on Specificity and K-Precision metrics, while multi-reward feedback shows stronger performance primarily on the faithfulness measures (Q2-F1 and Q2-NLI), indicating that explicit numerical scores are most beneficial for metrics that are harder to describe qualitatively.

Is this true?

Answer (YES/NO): NO